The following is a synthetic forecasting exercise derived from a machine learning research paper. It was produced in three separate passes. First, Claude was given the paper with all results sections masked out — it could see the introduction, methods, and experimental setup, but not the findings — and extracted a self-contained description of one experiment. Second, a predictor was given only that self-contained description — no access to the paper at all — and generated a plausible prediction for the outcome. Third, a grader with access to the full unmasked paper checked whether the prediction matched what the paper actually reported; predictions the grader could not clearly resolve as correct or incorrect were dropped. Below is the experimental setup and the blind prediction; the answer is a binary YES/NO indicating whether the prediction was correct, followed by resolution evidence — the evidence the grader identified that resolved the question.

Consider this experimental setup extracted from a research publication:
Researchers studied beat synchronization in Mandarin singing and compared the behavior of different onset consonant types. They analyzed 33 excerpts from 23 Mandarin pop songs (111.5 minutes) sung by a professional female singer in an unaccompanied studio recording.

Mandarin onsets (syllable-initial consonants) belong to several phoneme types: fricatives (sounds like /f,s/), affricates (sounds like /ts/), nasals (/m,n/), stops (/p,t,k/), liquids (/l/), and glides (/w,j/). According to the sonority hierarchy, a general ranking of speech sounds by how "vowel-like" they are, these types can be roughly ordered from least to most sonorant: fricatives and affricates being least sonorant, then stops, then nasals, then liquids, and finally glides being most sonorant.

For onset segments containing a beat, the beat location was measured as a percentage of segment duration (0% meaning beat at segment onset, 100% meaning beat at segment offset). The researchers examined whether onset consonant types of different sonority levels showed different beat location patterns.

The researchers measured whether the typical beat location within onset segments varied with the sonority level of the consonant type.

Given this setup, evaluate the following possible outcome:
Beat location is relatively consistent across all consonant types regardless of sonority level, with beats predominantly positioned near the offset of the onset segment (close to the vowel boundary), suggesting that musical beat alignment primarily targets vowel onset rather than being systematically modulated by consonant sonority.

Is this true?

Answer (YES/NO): NO